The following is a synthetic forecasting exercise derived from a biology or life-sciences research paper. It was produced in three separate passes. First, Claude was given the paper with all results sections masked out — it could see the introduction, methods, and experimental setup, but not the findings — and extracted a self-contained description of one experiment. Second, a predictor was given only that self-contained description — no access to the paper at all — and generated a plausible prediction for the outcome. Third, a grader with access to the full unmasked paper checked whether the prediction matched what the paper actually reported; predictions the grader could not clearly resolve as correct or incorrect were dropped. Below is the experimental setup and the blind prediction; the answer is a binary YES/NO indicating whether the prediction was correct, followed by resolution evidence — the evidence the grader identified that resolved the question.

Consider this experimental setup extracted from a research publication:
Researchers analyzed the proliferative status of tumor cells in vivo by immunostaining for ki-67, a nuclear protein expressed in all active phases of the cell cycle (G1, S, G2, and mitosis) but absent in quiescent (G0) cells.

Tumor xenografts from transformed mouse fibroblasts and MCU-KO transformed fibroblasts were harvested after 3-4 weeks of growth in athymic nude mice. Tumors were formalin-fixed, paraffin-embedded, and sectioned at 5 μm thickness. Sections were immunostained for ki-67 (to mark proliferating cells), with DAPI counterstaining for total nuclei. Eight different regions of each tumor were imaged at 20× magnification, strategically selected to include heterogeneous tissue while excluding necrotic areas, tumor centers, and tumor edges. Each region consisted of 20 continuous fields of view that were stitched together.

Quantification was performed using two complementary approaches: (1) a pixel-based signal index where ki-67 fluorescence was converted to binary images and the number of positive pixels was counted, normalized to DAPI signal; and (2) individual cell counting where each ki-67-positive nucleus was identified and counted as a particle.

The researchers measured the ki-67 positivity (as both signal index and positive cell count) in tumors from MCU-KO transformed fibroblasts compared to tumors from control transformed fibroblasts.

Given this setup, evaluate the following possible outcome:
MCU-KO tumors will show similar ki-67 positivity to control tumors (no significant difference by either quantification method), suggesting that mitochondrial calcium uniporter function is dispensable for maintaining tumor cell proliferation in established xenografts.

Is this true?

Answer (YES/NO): NO